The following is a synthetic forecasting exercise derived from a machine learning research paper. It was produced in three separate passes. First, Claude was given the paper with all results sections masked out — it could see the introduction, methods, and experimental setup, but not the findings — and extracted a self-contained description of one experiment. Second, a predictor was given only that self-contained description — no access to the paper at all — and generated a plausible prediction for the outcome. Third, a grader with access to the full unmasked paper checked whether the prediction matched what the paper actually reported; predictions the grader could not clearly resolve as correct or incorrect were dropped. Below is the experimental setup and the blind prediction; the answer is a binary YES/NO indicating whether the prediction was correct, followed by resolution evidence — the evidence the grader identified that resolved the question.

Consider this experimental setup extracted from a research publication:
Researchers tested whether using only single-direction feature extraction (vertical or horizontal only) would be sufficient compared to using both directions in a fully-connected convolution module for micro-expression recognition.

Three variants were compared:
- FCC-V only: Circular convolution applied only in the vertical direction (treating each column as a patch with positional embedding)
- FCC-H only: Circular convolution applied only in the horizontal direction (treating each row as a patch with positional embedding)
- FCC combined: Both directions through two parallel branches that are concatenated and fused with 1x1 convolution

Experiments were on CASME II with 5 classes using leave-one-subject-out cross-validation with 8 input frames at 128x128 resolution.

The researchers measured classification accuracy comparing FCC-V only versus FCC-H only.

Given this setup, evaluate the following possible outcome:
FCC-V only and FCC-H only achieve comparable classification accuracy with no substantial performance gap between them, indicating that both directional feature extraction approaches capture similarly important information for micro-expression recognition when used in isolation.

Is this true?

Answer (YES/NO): YES